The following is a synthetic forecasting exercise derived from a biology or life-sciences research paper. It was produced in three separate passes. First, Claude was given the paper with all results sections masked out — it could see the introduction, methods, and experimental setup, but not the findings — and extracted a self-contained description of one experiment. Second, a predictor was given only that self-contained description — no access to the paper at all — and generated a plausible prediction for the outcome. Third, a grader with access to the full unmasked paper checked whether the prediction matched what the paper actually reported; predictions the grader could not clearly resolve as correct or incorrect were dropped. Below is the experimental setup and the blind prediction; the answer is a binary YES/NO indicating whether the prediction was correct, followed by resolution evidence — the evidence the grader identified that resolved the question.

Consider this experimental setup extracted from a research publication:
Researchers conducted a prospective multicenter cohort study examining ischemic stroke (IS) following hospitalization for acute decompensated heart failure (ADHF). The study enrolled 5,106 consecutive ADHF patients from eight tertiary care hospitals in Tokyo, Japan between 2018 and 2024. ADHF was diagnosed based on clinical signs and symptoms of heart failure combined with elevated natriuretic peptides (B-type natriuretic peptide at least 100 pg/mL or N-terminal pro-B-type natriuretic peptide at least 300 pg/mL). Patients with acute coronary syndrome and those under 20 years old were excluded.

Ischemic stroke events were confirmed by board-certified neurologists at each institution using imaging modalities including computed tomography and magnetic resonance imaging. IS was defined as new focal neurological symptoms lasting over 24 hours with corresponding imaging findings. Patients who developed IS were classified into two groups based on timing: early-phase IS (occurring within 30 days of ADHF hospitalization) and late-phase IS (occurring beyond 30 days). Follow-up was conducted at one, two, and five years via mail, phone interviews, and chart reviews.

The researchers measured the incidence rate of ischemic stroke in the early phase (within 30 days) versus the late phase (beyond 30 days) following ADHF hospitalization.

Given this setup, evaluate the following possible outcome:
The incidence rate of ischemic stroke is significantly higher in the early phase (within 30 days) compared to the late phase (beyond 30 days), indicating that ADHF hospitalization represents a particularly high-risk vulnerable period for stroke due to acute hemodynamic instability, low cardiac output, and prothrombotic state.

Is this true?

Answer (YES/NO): YES